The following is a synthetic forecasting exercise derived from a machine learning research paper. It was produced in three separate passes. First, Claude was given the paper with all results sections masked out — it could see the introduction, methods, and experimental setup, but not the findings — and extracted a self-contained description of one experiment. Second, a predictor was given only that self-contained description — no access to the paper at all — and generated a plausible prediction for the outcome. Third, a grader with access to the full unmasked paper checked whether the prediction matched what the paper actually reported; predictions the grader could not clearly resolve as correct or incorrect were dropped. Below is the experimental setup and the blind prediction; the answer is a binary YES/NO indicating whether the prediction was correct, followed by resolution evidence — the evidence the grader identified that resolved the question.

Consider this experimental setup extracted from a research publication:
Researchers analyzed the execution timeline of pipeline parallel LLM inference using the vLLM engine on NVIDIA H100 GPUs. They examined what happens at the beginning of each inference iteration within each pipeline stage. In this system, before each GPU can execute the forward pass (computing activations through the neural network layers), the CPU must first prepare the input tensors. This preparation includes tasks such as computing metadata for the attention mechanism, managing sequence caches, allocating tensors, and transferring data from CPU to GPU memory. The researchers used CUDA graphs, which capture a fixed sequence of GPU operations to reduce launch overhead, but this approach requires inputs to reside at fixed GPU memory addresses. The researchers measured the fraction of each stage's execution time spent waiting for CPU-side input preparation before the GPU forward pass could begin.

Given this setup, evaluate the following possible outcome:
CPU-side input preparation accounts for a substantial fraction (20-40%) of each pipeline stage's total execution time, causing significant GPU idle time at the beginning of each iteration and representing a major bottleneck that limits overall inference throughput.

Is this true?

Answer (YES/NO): NO